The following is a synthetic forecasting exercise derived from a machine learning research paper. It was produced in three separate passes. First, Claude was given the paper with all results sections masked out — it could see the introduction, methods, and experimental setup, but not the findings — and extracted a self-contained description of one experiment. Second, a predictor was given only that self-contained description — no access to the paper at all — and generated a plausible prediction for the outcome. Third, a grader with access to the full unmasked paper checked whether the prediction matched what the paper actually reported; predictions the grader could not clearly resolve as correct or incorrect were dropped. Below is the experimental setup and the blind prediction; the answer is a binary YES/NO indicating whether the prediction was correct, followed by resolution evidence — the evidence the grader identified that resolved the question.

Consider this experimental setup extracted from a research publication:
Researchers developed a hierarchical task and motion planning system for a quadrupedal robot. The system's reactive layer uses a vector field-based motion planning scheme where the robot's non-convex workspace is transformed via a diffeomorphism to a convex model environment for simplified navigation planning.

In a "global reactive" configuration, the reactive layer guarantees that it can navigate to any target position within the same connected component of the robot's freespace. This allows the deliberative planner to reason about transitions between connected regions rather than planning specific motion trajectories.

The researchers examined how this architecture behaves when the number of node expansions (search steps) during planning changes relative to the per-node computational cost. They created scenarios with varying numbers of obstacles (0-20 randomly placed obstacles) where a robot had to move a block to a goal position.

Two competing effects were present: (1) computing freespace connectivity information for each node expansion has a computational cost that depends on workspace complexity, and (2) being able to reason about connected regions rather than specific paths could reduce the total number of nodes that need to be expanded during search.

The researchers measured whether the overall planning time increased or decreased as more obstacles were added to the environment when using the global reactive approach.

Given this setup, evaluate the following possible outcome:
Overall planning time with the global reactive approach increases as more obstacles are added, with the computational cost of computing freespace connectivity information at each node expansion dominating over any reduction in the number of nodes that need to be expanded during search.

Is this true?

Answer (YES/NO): NO